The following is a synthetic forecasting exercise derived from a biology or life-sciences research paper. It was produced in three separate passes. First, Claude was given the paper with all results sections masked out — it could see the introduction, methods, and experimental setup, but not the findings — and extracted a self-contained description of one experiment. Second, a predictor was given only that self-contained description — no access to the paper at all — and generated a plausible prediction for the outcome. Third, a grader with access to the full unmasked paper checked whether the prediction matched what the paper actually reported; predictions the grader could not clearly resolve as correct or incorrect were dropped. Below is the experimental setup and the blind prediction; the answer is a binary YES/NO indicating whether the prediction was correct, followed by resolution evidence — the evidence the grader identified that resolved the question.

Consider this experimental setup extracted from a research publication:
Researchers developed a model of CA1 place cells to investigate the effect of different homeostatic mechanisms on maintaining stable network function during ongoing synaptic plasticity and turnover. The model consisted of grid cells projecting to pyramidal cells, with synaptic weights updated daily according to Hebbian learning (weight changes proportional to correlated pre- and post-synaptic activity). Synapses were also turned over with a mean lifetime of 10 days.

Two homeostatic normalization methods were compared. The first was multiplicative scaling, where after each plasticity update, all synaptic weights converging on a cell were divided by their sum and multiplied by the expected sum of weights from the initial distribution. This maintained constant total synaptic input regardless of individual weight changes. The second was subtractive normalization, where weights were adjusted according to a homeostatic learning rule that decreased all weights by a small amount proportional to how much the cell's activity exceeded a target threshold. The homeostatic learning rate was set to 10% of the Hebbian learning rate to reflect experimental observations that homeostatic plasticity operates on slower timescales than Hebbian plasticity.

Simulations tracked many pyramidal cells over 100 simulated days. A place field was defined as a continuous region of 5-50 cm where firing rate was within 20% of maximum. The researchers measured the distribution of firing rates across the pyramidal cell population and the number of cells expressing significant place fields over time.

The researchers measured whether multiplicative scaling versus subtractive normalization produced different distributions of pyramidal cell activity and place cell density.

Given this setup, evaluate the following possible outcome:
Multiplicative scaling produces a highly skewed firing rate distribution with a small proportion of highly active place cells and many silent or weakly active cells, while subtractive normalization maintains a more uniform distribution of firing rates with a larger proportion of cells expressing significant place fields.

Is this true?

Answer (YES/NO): NO